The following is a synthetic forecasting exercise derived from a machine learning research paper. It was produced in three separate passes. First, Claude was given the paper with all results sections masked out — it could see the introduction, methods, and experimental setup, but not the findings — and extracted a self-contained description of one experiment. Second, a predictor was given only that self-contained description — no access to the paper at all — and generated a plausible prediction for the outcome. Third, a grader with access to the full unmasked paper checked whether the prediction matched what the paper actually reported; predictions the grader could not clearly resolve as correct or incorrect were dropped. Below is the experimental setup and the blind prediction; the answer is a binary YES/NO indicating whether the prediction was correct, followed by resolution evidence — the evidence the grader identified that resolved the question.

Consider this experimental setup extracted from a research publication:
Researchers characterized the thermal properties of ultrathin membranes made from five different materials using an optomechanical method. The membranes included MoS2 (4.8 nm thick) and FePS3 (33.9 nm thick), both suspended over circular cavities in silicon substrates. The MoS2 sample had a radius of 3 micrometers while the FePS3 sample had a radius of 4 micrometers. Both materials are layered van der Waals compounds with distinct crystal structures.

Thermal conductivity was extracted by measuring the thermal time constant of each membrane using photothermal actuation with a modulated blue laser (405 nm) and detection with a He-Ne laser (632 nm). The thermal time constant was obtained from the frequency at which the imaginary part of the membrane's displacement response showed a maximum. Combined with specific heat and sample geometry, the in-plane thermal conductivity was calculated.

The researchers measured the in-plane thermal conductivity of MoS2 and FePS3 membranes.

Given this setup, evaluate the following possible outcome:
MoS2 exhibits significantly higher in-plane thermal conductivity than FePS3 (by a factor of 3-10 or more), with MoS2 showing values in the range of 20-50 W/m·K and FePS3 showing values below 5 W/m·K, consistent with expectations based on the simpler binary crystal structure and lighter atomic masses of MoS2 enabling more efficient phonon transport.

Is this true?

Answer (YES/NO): YES